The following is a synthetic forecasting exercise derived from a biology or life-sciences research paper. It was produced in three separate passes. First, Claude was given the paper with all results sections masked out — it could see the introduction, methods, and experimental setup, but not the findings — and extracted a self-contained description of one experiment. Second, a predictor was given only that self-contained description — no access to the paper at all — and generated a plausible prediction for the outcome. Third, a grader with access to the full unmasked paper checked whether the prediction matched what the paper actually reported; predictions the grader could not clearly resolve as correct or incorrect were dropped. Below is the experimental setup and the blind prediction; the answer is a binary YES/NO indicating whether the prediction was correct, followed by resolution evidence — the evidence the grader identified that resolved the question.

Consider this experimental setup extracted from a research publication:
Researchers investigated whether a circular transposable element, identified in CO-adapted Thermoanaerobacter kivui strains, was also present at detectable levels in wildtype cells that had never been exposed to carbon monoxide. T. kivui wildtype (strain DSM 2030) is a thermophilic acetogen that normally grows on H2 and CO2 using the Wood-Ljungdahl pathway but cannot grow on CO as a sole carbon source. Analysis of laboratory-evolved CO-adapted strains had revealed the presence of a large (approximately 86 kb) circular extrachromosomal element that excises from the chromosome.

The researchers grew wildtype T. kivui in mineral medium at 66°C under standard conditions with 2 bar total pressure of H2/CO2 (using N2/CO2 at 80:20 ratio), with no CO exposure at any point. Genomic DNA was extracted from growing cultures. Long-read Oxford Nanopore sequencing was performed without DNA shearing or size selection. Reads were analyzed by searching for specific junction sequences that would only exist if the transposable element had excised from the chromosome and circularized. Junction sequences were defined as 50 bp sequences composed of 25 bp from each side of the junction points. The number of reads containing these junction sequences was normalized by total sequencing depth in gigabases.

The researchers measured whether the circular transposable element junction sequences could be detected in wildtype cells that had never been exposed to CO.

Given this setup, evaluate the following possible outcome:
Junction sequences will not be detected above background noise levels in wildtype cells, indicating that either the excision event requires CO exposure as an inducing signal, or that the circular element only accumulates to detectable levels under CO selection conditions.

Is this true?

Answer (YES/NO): YES